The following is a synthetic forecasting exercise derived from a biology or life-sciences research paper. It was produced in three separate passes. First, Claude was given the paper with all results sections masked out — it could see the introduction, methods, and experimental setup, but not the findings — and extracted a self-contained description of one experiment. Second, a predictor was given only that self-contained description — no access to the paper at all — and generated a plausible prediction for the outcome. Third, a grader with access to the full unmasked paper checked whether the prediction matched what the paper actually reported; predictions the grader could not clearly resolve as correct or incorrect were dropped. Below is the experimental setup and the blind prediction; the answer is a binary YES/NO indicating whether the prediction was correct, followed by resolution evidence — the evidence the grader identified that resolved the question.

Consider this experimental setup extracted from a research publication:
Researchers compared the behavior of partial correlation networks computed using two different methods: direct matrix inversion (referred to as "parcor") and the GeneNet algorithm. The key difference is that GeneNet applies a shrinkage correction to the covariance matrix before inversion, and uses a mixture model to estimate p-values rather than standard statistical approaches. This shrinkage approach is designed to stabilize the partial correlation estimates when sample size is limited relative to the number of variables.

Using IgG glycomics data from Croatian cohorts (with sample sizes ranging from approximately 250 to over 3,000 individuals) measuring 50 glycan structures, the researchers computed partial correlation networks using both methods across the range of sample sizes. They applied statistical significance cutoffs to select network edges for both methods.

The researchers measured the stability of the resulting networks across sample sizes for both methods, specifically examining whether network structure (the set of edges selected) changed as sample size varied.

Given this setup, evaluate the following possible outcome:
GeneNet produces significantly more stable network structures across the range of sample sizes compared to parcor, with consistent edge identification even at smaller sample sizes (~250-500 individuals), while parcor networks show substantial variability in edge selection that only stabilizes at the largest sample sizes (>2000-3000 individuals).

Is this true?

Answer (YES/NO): NO